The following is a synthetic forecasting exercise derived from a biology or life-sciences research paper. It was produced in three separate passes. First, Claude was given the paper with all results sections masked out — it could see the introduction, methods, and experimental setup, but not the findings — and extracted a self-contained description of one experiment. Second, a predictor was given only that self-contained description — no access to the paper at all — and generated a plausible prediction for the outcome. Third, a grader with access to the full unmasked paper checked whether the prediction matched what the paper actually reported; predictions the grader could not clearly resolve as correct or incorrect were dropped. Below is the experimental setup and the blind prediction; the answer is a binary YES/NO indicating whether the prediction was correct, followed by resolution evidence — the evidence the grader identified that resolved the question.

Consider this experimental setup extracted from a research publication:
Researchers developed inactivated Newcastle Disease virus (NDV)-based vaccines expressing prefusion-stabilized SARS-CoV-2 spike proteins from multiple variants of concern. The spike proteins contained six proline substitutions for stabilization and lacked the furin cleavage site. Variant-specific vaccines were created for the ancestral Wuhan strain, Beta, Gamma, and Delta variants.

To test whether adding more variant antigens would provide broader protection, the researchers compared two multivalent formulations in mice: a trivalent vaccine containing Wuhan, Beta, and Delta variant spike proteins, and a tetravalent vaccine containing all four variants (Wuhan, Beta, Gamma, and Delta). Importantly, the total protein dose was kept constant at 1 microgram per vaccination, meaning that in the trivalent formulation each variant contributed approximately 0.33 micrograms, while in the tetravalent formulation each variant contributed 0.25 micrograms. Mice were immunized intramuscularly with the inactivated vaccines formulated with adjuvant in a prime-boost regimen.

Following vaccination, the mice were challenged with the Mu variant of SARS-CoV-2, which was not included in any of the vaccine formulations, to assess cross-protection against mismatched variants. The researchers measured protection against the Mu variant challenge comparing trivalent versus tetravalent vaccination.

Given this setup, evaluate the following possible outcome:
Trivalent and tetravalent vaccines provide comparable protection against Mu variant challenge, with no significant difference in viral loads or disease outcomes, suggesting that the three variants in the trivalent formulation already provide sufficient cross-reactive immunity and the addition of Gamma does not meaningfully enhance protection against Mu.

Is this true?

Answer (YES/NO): NO